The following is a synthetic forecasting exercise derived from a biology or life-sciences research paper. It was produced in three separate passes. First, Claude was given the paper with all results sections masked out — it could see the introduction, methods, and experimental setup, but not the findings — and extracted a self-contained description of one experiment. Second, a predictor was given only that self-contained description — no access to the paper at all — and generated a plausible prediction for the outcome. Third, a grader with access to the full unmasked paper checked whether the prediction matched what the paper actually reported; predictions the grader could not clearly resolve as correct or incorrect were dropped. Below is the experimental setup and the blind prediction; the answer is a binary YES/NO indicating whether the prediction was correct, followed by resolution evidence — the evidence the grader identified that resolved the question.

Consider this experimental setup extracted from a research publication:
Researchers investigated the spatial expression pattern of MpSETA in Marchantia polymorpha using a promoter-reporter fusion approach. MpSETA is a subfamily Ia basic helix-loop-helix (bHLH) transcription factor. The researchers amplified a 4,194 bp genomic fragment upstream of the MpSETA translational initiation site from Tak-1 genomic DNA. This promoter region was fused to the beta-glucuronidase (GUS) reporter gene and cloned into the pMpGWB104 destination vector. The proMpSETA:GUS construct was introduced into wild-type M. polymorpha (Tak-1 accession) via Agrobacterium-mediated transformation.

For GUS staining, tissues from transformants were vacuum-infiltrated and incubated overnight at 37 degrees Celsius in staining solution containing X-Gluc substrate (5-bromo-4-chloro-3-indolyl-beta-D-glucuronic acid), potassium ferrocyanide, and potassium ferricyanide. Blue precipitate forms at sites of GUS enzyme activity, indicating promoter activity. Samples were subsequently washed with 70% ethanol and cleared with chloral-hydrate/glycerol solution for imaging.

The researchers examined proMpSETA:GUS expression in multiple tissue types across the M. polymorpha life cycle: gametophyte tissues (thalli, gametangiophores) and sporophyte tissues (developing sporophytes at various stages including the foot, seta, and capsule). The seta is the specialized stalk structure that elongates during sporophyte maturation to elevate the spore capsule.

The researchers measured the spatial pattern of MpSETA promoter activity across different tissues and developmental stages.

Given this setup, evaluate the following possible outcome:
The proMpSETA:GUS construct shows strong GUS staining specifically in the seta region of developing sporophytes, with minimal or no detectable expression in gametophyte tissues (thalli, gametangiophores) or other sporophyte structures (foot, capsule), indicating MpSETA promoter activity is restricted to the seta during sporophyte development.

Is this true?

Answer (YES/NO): NO